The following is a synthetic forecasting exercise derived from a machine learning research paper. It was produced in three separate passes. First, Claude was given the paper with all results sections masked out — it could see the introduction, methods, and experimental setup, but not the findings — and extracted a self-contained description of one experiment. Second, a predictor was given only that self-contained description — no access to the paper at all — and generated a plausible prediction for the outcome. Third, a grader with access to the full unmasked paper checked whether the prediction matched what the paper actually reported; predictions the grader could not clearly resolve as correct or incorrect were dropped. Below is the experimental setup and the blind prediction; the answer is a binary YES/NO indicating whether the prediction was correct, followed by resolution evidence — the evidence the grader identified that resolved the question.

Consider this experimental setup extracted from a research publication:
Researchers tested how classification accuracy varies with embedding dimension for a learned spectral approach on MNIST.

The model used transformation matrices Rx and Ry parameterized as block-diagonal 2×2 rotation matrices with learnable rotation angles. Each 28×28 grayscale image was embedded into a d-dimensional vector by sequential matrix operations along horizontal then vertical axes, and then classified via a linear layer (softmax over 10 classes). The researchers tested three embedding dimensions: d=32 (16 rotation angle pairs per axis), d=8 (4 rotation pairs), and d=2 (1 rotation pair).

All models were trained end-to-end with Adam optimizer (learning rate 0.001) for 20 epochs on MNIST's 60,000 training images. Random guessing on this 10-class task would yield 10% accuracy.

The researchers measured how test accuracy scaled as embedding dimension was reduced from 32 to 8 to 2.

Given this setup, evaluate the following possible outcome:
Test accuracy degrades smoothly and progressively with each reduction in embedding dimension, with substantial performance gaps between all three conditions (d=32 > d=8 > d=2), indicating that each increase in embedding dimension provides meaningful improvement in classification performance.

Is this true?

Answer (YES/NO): YES